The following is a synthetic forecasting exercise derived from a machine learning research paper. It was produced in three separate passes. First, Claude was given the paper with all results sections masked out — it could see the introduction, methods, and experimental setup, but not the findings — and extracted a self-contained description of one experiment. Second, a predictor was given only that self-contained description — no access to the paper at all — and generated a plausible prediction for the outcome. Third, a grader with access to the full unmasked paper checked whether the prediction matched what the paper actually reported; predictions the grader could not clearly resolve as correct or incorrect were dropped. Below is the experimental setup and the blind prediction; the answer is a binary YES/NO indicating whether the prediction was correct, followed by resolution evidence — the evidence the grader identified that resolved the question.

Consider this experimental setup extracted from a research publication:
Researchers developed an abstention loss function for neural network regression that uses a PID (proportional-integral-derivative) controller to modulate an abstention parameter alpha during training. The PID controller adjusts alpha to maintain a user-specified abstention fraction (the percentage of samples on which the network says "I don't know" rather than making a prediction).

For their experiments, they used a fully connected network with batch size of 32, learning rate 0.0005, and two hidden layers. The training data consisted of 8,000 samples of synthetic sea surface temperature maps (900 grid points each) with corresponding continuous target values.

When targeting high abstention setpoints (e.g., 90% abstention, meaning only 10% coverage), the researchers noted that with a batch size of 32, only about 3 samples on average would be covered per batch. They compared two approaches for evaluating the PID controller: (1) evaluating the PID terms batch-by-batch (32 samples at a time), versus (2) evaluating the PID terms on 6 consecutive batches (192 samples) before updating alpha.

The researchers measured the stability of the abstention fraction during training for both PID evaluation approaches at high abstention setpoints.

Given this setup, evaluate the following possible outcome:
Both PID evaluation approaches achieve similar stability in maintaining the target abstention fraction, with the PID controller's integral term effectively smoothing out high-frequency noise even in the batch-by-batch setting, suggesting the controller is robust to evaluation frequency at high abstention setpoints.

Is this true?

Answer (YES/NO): NO